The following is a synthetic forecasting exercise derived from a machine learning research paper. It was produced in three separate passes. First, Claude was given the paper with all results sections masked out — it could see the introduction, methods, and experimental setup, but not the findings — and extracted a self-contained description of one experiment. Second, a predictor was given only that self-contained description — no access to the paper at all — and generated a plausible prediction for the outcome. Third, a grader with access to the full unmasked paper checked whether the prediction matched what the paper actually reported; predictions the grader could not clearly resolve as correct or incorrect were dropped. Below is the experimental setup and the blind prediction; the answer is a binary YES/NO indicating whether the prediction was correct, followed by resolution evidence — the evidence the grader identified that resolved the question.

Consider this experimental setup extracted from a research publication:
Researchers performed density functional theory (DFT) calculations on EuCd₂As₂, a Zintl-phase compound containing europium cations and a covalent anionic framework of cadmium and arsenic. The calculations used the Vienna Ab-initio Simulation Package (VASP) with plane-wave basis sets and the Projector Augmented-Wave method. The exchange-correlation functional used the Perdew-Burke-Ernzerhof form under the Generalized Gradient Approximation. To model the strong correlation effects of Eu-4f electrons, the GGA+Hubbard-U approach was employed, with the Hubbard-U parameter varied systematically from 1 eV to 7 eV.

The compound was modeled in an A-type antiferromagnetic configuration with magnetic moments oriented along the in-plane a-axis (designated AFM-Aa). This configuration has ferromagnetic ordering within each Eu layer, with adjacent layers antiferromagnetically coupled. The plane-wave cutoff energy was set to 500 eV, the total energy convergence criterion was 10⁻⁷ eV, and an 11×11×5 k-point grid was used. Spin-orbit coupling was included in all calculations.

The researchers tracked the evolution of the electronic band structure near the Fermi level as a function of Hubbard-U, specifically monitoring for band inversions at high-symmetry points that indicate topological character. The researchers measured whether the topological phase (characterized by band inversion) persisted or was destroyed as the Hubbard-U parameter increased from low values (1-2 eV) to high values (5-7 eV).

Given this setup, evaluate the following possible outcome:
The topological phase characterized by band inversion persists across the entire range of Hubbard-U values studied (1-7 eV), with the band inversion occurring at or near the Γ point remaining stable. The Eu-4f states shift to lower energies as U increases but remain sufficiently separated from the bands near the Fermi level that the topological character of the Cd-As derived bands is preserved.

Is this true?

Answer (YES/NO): NO